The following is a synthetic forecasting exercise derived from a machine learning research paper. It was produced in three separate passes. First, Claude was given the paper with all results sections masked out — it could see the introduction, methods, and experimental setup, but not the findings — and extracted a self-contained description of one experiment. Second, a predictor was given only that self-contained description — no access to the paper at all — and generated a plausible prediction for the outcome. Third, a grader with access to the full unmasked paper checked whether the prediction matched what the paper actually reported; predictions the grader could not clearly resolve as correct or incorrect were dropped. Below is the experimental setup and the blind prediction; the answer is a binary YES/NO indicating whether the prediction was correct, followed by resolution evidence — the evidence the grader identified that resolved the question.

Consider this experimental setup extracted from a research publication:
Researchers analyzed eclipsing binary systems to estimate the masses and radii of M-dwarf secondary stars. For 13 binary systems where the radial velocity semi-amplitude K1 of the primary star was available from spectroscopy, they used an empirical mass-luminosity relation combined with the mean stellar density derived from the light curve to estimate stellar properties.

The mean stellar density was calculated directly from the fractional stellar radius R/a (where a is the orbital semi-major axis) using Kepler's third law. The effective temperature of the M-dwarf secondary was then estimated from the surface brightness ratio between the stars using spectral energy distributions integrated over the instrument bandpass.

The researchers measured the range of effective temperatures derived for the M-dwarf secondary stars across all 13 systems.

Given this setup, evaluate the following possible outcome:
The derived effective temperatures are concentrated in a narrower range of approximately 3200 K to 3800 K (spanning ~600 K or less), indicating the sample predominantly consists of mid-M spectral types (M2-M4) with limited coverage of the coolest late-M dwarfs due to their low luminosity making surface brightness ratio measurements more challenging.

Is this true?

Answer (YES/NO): NO